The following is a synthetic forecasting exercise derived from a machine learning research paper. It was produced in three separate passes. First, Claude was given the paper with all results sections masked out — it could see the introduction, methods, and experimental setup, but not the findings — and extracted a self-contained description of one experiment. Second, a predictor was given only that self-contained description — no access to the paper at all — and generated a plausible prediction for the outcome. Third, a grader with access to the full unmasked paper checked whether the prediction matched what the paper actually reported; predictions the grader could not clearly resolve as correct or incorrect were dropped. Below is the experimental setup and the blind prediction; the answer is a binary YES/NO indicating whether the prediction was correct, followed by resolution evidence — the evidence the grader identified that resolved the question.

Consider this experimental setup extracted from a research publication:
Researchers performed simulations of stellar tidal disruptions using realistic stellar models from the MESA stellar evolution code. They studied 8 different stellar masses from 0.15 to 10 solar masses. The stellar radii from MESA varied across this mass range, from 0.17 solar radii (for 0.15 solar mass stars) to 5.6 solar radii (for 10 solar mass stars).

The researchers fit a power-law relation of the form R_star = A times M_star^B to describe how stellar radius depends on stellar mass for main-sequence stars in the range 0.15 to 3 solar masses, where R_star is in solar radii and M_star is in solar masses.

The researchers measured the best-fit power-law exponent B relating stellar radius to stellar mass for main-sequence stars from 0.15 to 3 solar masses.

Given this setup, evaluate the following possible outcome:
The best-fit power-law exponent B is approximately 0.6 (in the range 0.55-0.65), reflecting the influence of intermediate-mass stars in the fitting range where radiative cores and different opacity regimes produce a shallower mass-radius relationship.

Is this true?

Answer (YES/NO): NO